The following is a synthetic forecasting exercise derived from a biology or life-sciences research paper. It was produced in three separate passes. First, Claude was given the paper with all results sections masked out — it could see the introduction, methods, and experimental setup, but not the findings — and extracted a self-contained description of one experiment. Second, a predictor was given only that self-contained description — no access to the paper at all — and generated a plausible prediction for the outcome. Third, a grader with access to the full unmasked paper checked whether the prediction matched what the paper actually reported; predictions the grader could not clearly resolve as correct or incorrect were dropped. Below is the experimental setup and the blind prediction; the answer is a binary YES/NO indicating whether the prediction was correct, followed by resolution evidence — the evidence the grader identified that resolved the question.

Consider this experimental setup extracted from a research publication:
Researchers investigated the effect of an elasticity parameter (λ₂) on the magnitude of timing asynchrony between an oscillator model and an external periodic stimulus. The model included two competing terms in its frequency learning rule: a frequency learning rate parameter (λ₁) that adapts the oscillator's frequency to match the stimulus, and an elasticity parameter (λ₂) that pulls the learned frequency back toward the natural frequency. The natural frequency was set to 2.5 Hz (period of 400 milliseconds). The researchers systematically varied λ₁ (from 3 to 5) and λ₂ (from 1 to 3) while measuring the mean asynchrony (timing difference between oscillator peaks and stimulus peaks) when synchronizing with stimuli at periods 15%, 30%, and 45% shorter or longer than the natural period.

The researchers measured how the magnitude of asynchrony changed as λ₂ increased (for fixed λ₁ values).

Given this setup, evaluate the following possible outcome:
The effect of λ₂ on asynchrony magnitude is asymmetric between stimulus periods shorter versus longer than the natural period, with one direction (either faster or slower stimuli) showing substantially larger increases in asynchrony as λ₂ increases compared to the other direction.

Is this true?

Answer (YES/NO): YES